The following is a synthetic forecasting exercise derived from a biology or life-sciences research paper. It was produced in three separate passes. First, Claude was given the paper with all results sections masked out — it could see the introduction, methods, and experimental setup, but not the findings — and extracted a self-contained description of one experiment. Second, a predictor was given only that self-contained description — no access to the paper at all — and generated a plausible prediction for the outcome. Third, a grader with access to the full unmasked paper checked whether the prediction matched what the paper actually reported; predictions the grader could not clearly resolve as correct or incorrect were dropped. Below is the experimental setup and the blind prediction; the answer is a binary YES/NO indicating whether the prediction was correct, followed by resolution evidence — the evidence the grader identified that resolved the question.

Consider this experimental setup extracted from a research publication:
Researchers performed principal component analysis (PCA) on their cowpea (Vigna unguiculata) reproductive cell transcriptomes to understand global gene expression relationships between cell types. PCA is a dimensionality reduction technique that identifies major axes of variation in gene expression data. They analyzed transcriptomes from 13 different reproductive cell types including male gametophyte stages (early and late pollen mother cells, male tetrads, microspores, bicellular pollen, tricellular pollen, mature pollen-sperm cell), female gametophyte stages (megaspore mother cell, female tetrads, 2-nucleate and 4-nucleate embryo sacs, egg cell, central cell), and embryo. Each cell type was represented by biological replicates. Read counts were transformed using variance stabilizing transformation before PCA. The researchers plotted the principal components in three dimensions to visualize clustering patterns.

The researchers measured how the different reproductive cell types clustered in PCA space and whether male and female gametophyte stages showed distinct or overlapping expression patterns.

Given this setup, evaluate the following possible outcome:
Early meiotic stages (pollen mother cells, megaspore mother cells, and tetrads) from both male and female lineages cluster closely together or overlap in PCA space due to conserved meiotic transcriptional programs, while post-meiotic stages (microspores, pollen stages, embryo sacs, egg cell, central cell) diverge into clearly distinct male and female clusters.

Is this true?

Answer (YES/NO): NO